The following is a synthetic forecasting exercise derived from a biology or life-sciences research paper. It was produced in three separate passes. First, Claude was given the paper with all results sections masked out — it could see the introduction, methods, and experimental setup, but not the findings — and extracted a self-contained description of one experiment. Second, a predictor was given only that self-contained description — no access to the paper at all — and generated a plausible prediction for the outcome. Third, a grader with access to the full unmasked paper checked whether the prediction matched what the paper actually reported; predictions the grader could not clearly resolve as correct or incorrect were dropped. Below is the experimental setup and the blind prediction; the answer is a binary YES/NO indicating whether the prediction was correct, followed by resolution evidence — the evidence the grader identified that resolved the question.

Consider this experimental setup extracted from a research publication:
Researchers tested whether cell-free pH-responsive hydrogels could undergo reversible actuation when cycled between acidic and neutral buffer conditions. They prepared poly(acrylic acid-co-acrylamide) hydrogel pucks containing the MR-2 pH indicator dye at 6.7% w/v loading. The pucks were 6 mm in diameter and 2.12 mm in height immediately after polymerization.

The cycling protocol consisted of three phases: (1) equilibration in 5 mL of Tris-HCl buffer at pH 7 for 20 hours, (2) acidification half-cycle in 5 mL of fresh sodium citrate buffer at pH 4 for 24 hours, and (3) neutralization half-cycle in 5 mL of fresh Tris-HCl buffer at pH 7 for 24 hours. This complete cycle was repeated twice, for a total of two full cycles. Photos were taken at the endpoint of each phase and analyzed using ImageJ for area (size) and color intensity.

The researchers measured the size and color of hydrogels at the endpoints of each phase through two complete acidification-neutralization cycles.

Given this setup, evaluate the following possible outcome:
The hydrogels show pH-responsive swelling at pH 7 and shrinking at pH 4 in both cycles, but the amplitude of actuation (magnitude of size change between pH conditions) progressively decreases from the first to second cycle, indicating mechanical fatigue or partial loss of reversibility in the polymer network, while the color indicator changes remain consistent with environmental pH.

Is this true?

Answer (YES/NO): NO